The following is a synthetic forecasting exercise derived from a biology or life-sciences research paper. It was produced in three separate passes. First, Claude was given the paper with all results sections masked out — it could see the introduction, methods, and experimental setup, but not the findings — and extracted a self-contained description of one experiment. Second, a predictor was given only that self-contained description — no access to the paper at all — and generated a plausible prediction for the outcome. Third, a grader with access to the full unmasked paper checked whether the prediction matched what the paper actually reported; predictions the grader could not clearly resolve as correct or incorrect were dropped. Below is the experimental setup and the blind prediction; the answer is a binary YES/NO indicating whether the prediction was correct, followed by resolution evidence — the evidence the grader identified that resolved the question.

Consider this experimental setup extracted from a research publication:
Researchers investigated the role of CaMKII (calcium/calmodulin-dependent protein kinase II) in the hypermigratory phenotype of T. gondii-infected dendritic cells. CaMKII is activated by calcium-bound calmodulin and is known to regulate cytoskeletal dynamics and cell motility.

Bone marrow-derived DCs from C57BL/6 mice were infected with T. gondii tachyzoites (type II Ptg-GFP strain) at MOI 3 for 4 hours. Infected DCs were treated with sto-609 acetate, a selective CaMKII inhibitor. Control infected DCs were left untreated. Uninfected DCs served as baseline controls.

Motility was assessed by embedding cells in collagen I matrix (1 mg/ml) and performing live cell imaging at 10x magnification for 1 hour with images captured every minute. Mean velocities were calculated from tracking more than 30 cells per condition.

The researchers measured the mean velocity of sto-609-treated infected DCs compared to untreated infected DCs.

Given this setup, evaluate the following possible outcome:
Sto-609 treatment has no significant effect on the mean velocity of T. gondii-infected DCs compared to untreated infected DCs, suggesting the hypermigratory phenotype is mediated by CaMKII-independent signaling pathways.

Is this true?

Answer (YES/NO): NO